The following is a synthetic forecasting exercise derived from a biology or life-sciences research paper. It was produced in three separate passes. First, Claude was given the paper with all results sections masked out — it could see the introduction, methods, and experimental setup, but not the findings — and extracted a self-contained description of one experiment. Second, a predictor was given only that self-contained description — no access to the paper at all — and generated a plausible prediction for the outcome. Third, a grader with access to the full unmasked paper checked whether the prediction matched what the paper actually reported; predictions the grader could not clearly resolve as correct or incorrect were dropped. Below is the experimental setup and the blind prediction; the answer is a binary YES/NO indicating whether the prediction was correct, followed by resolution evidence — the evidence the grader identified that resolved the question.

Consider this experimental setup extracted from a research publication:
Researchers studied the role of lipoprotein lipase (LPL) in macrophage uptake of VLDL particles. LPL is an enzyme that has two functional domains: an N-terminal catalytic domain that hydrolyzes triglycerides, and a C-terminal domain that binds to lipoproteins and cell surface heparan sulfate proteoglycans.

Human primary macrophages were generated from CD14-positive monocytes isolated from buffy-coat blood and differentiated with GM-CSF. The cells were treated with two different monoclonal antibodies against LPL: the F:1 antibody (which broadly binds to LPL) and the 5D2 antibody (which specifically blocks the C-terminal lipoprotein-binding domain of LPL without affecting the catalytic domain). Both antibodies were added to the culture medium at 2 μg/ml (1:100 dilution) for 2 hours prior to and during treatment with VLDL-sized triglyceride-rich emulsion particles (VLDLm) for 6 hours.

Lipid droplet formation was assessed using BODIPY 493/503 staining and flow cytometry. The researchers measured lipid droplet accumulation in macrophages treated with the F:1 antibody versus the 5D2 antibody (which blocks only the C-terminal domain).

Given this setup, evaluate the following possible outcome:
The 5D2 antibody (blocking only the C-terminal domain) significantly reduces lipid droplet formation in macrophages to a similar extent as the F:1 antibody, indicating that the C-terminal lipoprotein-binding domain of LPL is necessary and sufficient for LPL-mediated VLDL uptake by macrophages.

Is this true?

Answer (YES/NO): NO